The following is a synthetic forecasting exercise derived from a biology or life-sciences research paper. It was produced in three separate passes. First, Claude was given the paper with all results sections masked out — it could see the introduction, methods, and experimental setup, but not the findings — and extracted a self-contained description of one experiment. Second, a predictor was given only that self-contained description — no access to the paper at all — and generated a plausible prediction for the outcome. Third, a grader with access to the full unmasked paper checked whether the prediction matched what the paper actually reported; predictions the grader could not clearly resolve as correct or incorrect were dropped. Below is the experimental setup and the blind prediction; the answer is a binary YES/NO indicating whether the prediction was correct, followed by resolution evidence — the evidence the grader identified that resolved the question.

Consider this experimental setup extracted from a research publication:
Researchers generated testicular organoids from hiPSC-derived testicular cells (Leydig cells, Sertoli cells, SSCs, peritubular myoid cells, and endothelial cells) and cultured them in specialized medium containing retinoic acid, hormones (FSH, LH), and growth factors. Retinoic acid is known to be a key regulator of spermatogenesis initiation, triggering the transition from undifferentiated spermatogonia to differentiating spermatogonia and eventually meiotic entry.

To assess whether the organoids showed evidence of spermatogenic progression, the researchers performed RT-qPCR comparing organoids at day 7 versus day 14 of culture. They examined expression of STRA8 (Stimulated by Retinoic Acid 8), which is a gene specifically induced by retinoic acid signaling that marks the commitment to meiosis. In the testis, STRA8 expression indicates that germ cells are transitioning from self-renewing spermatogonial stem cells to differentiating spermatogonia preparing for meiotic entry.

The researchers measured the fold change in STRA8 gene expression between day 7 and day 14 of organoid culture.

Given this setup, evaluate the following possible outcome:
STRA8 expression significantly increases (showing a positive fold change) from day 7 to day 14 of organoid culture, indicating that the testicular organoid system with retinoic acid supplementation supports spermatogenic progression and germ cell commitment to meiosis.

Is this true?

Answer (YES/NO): NO